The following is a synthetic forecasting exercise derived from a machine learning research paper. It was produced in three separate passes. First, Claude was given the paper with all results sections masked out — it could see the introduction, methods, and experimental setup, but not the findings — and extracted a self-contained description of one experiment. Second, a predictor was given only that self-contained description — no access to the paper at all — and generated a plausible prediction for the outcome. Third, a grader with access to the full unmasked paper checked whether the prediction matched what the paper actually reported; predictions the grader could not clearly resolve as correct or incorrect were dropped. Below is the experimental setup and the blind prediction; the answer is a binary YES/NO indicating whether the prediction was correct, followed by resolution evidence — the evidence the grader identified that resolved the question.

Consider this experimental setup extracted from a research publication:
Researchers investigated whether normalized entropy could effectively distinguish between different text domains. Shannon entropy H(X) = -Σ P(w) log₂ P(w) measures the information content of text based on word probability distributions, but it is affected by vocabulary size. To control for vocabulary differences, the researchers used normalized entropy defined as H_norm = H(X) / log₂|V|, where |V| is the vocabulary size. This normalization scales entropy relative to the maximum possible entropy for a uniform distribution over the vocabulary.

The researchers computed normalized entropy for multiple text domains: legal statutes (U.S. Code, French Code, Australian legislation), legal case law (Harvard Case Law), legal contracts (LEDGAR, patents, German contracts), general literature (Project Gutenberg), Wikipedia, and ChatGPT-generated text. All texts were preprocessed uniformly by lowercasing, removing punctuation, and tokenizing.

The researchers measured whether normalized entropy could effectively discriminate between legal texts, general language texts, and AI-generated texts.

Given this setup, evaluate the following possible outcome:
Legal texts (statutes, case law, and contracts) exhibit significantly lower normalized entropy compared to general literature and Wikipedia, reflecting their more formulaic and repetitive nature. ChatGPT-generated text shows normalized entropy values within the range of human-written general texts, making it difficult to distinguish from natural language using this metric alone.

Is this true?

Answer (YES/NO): NO